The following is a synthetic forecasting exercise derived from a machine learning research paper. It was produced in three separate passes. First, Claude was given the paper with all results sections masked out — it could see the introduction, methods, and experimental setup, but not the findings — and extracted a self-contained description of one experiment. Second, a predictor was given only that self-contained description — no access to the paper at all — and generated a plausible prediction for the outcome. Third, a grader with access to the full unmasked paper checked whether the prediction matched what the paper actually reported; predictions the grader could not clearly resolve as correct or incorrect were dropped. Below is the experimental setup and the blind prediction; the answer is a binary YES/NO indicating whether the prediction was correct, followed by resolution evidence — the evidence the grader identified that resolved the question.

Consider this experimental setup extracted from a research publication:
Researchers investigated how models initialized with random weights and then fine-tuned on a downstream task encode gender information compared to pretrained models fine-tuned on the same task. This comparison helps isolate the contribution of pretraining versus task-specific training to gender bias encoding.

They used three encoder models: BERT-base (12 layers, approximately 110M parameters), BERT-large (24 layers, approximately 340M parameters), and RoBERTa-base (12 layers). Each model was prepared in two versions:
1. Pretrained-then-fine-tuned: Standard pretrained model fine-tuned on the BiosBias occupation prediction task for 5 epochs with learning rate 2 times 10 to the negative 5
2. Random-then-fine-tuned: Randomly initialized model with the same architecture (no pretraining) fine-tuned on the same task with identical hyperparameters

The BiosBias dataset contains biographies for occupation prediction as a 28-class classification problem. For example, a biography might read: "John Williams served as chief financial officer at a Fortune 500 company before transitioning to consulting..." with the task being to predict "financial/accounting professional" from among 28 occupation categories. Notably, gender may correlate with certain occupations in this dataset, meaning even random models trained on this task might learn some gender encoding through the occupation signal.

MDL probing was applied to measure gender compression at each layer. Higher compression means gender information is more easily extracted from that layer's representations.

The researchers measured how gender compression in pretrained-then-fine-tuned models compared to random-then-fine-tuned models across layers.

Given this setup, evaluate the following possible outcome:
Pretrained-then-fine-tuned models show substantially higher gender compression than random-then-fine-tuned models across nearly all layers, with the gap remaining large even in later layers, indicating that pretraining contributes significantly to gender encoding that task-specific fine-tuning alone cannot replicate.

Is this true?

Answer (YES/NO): NO